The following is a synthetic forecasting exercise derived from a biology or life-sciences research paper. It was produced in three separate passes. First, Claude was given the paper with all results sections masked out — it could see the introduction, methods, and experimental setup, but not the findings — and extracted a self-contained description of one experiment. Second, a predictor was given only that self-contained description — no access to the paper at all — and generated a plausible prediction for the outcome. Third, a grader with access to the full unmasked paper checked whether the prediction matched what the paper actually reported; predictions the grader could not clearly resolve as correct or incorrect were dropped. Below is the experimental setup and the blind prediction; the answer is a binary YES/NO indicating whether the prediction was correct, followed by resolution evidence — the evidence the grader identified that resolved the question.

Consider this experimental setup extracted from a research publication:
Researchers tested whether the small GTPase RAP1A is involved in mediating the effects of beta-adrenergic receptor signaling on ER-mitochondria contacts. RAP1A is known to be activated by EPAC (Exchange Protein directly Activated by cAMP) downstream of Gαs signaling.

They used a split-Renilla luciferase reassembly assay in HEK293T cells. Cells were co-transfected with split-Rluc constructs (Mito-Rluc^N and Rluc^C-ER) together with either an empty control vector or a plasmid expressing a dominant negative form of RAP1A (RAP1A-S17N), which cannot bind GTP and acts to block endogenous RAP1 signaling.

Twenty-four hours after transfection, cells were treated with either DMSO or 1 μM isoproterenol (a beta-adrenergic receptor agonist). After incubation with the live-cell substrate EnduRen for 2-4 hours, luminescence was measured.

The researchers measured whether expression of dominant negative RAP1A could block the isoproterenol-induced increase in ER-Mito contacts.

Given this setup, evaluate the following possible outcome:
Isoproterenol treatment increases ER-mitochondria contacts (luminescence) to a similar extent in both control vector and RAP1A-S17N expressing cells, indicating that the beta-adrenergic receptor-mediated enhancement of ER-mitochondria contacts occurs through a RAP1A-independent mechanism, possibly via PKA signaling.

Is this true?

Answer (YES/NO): NO